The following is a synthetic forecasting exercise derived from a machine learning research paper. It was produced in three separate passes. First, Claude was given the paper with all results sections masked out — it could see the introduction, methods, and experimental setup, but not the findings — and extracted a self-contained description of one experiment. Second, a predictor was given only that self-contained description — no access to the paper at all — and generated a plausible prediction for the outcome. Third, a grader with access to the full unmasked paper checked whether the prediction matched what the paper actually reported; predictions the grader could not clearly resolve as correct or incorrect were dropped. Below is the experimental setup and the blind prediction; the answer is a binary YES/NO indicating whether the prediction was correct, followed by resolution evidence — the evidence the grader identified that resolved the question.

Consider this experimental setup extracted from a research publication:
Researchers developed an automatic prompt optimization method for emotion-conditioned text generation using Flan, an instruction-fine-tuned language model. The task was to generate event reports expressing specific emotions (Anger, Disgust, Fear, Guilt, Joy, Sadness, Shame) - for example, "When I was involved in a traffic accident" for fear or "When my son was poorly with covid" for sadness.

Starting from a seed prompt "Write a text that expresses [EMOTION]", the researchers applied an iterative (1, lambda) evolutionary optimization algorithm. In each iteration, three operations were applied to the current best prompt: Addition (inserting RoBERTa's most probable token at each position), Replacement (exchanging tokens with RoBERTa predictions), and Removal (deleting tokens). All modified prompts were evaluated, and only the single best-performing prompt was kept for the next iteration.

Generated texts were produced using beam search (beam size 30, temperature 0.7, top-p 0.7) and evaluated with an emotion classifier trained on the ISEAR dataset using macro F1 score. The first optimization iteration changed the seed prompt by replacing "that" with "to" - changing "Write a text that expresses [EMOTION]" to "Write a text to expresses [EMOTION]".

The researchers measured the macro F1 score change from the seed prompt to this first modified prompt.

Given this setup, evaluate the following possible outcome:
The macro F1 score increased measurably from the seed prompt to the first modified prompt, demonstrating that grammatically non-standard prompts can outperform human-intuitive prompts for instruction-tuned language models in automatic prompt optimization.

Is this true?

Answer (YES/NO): YES